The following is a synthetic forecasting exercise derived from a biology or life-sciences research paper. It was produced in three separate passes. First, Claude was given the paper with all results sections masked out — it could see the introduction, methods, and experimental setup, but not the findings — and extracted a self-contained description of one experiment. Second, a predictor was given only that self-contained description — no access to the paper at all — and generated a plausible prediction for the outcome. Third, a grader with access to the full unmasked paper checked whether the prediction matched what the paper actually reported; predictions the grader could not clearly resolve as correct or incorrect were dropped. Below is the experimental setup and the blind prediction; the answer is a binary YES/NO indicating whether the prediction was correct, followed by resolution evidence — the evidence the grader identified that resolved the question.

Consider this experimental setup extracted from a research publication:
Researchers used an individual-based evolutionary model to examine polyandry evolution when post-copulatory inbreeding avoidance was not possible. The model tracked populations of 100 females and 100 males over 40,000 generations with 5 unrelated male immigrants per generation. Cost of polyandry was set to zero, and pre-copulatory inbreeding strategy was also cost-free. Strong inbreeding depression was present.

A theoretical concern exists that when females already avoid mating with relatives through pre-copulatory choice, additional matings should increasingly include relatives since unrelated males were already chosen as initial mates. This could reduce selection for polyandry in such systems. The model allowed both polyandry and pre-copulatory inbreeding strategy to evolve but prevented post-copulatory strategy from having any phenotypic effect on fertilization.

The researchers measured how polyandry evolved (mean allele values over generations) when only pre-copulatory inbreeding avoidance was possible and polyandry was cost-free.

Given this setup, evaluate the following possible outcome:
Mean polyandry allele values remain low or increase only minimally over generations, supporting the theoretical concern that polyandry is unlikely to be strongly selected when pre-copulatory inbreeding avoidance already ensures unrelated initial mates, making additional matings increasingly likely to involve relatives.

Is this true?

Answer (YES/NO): NO